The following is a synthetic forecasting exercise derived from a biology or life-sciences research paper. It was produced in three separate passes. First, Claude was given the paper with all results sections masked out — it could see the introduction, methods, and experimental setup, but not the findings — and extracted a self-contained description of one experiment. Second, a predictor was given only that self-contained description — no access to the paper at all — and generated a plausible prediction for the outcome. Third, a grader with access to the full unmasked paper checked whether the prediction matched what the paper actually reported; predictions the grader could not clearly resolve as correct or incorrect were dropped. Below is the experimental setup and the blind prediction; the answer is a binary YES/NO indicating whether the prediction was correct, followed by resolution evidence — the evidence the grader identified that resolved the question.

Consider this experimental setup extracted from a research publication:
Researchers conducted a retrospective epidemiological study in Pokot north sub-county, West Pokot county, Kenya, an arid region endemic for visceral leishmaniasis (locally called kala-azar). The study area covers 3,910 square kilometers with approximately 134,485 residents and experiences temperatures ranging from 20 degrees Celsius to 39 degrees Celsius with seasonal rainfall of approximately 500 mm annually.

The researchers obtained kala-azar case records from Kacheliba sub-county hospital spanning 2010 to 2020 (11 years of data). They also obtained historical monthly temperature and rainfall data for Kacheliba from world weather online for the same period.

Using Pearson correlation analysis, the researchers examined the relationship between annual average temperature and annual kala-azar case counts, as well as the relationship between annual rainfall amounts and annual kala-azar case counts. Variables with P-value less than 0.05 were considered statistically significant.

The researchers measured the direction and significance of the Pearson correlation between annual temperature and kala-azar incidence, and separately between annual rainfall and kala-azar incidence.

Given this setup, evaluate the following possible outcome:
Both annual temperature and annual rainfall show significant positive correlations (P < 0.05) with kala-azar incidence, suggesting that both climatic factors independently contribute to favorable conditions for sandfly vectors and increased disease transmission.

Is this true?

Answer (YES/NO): NO